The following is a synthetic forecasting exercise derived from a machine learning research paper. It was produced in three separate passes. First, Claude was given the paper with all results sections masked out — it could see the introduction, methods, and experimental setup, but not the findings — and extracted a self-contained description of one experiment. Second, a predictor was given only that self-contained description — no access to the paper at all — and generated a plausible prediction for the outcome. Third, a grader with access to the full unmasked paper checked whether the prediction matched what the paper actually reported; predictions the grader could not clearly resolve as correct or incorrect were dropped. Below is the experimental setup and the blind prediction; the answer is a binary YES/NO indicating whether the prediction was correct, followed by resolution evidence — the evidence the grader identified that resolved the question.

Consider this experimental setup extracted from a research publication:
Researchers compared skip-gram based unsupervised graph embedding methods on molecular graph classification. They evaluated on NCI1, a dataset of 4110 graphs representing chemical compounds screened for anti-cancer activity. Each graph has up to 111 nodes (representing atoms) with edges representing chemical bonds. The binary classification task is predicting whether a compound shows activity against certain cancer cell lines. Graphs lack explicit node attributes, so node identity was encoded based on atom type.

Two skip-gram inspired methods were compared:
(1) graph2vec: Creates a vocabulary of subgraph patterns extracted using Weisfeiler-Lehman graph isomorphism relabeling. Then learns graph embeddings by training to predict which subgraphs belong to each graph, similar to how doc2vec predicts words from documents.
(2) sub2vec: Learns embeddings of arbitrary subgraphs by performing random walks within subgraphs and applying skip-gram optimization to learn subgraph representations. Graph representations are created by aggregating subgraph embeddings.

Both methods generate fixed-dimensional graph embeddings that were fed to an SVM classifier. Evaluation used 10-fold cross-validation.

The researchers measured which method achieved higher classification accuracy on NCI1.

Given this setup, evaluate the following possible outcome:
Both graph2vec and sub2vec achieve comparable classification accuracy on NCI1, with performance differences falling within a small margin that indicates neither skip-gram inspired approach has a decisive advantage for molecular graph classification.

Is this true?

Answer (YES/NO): NO